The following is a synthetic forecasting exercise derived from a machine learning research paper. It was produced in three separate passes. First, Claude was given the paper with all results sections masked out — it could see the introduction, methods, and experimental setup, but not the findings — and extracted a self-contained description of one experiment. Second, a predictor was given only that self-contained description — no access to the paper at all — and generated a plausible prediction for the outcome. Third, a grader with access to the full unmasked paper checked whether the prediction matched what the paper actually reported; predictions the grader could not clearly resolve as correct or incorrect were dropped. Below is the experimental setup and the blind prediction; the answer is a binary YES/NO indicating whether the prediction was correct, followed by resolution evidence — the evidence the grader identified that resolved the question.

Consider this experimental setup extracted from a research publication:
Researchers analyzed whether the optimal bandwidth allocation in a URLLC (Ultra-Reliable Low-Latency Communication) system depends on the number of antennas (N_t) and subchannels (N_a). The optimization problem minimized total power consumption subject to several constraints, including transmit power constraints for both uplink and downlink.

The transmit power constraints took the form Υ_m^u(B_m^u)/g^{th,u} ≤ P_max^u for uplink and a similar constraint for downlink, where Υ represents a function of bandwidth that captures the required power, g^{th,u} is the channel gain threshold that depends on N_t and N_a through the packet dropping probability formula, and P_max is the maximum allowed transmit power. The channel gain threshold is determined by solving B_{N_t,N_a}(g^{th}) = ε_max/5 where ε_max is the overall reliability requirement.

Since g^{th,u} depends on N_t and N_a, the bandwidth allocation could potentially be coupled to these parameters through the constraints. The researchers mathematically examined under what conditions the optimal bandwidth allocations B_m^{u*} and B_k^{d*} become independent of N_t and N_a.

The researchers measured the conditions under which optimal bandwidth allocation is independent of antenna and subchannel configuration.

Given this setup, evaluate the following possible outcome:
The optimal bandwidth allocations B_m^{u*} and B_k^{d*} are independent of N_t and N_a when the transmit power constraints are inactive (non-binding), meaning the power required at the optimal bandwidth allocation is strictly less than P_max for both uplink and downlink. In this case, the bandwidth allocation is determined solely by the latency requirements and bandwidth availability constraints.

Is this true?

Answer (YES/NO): YES